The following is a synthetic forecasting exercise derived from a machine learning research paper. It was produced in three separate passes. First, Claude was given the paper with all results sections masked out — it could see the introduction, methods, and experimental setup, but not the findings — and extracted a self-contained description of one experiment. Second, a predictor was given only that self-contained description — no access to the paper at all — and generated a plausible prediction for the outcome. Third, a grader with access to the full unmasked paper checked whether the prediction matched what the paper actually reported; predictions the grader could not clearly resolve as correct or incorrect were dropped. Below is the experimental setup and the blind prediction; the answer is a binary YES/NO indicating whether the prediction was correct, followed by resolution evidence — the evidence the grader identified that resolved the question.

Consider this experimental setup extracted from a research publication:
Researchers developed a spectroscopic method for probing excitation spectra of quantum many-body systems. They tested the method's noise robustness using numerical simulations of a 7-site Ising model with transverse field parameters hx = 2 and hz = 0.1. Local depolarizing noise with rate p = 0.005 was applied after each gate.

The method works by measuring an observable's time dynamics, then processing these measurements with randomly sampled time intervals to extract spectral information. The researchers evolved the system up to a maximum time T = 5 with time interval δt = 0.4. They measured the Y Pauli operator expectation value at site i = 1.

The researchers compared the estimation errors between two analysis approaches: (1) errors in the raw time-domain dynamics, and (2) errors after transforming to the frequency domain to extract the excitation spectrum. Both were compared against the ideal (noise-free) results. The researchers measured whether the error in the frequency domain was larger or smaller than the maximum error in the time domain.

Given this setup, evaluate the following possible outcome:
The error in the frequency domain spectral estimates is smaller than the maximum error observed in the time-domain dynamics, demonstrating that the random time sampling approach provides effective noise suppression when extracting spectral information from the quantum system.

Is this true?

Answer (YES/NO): YES